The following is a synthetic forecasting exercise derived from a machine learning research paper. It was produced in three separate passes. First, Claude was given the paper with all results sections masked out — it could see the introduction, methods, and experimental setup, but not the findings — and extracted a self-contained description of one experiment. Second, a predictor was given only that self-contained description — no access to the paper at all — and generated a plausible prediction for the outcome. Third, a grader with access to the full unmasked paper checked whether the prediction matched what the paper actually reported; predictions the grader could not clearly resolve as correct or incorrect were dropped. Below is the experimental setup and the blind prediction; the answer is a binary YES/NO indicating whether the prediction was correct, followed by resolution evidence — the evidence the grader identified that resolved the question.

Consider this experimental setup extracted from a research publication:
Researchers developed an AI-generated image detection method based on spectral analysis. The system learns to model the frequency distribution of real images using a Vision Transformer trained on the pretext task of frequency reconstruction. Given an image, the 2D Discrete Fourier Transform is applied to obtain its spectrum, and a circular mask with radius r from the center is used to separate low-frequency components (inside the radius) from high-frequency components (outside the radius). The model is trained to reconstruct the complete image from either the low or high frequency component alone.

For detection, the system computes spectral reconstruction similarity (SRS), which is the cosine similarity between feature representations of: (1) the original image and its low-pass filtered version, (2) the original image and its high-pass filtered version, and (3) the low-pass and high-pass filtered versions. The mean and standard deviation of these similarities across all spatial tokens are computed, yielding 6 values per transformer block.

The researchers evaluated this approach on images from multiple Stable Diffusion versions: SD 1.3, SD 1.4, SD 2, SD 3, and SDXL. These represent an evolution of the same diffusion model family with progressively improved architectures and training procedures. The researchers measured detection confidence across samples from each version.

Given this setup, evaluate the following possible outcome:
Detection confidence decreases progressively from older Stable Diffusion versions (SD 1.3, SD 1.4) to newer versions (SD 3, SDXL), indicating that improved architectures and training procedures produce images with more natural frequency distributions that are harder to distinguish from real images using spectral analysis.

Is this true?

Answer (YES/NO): NO